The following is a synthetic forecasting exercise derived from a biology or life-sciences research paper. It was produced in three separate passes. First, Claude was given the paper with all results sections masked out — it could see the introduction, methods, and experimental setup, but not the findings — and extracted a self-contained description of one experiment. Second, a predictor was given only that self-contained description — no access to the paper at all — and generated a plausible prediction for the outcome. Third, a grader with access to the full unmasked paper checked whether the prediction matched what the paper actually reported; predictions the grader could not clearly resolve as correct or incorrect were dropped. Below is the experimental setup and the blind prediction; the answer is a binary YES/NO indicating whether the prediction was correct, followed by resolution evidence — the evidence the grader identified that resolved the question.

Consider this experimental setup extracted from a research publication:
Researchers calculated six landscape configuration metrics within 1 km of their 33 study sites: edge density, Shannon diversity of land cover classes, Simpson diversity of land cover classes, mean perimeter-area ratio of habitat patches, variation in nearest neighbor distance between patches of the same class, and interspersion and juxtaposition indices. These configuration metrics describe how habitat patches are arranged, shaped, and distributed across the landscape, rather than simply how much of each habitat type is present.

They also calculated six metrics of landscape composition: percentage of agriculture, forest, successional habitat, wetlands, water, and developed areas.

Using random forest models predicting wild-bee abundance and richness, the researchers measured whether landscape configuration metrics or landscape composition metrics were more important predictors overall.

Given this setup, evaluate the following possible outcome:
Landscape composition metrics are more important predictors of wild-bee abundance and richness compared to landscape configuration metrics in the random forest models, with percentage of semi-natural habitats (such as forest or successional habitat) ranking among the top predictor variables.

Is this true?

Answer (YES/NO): YES